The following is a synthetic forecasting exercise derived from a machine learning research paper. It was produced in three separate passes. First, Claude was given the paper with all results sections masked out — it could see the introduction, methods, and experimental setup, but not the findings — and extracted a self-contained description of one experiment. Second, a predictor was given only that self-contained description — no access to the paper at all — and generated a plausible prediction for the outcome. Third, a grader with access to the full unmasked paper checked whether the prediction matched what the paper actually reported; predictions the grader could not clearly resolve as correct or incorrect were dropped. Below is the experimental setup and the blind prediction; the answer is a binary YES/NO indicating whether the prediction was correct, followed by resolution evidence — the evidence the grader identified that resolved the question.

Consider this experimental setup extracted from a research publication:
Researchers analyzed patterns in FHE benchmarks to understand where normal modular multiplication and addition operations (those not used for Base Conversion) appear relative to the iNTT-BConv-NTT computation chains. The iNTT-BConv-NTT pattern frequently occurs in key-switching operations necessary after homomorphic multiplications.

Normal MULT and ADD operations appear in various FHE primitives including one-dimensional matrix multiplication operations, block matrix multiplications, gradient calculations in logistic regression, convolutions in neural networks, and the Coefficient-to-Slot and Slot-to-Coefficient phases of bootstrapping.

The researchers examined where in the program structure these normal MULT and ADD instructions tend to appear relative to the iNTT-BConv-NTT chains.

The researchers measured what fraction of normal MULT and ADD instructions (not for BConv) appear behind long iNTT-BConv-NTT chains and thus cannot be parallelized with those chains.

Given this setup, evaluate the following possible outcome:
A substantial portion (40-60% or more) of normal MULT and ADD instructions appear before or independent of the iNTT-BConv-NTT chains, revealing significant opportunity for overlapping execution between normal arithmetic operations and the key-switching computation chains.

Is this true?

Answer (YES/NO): NO